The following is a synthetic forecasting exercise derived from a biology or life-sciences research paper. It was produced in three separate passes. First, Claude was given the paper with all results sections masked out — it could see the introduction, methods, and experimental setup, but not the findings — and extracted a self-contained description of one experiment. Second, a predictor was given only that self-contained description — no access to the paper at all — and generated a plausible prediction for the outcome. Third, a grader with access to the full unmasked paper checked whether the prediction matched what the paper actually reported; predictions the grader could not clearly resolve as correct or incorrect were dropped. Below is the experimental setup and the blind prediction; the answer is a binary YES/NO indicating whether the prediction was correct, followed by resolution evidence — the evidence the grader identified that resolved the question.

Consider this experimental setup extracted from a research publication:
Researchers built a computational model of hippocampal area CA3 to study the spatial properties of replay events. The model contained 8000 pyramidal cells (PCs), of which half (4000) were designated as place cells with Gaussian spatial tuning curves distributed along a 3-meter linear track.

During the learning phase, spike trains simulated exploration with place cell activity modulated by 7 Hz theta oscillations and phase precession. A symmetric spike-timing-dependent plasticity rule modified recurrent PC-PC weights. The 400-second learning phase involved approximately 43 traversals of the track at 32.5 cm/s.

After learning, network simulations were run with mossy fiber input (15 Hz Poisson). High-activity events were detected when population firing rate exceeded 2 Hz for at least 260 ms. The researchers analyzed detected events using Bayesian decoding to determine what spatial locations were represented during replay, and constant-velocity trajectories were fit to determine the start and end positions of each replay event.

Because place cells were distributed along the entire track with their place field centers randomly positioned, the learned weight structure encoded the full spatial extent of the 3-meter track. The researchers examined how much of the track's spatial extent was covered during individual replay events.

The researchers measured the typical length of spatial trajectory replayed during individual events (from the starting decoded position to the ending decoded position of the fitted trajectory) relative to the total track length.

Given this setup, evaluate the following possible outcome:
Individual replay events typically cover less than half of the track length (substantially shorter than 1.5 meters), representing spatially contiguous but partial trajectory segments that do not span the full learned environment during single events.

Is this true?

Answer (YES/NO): NO